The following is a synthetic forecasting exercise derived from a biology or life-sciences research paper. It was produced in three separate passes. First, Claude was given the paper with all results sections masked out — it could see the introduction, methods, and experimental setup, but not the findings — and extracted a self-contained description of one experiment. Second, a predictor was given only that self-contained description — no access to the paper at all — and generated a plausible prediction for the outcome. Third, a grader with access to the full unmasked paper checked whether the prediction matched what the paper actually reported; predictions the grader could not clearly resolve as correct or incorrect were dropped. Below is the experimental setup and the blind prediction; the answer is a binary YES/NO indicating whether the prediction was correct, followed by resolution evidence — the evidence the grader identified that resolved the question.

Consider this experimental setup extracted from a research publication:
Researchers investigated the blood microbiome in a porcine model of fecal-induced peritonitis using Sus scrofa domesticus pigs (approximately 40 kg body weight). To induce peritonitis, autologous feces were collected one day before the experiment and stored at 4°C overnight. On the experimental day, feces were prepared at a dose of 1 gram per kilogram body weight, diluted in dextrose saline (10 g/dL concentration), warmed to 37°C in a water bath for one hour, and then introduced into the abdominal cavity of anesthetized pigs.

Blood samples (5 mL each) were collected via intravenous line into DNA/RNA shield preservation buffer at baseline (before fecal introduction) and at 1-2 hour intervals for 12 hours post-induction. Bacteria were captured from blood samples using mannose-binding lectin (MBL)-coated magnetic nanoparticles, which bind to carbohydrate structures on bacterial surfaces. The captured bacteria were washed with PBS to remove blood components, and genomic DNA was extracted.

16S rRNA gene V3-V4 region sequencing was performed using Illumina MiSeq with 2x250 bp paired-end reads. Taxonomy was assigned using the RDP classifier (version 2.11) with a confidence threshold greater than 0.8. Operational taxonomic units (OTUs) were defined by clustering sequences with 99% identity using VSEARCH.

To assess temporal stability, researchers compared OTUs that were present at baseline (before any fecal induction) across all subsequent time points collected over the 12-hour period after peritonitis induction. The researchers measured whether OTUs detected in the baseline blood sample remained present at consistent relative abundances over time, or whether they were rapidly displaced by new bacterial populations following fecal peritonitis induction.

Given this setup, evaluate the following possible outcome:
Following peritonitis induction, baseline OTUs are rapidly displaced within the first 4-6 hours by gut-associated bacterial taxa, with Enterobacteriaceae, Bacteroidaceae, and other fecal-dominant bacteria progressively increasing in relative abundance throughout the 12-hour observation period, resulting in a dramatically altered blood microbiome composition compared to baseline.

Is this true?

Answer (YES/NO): NO